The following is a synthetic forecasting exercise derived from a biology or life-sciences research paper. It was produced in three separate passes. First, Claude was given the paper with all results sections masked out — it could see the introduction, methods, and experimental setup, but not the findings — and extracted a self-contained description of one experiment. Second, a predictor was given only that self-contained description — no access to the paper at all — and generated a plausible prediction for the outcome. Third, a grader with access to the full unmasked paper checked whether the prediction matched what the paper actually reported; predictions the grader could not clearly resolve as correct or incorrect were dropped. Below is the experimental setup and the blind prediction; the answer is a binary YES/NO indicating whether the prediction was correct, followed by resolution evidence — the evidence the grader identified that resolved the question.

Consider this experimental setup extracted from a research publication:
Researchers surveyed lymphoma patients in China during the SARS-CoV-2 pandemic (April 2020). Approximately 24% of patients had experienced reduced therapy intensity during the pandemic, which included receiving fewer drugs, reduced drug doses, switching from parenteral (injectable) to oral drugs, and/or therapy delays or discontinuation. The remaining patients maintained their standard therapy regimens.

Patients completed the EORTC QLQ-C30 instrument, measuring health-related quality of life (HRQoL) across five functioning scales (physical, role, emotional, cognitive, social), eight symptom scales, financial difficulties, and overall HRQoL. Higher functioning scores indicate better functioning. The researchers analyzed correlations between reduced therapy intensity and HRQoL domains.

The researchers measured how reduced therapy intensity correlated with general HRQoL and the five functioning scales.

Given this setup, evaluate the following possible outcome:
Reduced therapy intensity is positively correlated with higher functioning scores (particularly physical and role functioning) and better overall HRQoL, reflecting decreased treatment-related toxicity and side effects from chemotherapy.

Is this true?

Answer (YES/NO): NO